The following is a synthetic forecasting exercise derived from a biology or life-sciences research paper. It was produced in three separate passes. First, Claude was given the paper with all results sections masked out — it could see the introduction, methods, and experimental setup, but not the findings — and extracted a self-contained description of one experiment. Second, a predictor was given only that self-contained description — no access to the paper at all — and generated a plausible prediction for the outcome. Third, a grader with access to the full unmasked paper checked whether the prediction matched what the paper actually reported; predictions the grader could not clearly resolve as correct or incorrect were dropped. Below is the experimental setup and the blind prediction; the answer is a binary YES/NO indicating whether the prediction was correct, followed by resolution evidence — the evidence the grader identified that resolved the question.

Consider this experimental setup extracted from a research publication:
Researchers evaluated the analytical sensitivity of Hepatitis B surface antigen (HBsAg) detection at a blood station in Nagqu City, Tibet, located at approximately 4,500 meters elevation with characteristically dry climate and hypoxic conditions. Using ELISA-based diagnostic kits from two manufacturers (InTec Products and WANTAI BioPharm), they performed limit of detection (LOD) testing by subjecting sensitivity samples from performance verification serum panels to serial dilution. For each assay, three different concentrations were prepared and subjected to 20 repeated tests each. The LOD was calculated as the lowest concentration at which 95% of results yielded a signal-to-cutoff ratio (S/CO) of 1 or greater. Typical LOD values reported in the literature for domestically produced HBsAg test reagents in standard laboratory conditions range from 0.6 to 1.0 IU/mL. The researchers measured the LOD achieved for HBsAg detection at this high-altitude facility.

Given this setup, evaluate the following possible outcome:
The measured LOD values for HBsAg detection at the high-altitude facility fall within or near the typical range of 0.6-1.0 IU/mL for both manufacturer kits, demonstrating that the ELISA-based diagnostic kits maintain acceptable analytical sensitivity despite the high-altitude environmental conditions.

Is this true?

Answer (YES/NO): NO